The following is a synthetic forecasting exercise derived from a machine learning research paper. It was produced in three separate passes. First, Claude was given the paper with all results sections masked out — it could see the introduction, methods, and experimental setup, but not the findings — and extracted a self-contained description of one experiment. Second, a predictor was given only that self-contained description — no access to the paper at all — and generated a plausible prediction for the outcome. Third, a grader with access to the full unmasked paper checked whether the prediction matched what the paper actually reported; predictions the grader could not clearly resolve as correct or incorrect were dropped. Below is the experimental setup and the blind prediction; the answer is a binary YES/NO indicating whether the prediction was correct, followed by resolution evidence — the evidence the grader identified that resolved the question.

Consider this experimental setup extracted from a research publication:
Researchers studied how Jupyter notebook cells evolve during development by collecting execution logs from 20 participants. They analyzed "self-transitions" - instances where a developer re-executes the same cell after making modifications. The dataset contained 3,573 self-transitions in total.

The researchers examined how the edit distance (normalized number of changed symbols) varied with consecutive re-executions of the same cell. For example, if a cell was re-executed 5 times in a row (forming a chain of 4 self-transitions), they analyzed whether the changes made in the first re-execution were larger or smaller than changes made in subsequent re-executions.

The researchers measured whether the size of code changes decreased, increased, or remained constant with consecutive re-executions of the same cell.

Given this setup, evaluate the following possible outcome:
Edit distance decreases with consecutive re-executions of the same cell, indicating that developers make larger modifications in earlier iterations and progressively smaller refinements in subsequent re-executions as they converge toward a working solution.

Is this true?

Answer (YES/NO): YES